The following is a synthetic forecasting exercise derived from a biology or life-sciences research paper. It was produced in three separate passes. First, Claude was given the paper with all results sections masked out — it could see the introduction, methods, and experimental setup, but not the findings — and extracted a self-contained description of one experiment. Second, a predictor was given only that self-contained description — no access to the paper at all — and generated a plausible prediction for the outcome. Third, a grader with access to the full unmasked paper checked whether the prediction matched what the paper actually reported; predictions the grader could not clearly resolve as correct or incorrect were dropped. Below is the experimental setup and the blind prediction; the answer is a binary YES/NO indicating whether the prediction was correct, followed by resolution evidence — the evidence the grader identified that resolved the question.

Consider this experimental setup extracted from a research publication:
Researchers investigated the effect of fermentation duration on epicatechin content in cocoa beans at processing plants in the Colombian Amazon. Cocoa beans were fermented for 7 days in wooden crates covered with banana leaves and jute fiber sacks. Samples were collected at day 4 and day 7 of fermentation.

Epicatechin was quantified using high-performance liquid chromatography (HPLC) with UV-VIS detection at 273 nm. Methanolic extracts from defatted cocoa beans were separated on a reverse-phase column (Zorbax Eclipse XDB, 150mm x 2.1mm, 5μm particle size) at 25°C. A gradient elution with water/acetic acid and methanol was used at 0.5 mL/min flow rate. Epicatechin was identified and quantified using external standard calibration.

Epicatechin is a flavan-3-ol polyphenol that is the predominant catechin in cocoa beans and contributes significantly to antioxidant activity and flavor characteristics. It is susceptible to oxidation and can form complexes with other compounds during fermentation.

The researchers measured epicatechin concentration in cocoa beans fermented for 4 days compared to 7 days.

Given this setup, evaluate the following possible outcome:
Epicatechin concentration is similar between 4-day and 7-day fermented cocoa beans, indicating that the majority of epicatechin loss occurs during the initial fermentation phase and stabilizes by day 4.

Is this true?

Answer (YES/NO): NO